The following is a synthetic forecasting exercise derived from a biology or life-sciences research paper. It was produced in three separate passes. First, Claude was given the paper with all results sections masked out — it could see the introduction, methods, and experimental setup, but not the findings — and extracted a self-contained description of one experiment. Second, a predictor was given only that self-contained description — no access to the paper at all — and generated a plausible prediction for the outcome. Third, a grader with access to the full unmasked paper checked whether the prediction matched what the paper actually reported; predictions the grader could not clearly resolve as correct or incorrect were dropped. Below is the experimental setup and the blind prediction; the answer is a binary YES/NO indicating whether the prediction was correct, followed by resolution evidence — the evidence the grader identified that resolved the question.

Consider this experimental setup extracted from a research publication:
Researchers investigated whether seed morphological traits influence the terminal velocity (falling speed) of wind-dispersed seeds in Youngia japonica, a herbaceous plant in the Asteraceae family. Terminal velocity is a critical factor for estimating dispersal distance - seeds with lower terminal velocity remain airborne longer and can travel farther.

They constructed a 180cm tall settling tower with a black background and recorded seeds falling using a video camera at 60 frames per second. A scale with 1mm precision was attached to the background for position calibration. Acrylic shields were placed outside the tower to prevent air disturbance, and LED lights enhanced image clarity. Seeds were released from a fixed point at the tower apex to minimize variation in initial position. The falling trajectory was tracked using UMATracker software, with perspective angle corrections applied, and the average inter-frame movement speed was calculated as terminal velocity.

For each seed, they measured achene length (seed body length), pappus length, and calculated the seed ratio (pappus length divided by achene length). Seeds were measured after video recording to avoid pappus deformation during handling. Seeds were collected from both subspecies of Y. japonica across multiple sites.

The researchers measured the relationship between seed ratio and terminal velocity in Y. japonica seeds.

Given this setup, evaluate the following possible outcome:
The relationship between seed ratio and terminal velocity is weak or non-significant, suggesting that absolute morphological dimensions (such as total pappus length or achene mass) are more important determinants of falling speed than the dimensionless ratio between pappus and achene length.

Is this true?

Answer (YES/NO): YES